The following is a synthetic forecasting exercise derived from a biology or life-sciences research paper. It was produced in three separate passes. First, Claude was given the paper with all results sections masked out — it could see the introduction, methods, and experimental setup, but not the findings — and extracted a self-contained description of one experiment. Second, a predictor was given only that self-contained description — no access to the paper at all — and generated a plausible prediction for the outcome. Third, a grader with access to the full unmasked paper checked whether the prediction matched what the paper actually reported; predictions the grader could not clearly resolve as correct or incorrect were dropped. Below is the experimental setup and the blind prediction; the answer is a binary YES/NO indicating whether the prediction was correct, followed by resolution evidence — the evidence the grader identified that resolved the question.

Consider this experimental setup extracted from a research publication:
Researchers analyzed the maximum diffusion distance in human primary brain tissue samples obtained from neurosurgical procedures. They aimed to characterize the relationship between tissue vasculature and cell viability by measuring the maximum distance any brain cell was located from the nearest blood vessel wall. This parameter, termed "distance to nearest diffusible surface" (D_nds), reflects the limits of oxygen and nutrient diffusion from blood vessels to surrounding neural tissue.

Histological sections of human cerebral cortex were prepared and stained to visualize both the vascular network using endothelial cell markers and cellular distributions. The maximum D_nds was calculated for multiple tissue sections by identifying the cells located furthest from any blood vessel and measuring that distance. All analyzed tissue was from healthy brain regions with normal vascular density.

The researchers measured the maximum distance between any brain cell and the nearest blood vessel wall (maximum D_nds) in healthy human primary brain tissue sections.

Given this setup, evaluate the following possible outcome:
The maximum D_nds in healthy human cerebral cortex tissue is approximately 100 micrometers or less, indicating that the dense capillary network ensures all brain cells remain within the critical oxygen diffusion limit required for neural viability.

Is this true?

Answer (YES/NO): NO